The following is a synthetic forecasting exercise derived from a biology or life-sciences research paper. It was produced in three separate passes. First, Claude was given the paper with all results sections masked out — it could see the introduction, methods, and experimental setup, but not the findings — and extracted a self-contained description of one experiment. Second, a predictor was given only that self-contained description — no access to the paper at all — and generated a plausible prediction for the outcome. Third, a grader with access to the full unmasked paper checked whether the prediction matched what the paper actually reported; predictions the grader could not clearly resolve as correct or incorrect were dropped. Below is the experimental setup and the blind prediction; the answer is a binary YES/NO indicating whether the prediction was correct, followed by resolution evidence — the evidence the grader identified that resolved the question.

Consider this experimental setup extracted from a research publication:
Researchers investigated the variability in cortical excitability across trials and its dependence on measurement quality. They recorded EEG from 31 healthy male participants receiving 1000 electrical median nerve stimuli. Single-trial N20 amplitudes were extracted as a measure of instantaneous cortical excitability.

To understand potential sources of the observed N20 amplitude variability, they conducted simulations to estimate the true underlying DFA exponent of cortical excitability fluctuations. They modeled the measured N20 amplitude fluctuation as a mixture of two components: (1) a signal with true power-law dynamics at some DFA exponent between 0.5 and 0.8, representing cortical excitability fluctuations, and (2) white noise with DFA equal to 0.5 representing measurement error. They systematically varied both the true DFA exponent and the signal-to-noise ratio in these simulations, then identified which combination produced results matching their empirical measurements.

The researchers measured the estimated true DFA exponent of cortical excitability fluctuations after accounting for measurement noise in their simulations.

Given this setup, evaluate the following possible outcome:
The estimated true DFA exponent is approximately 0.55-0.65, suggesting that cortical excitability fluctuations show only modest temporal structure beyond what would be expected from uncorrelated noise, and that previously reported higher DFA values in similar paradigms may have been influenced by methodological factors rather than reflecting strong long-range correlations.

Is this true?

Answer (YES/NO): NO